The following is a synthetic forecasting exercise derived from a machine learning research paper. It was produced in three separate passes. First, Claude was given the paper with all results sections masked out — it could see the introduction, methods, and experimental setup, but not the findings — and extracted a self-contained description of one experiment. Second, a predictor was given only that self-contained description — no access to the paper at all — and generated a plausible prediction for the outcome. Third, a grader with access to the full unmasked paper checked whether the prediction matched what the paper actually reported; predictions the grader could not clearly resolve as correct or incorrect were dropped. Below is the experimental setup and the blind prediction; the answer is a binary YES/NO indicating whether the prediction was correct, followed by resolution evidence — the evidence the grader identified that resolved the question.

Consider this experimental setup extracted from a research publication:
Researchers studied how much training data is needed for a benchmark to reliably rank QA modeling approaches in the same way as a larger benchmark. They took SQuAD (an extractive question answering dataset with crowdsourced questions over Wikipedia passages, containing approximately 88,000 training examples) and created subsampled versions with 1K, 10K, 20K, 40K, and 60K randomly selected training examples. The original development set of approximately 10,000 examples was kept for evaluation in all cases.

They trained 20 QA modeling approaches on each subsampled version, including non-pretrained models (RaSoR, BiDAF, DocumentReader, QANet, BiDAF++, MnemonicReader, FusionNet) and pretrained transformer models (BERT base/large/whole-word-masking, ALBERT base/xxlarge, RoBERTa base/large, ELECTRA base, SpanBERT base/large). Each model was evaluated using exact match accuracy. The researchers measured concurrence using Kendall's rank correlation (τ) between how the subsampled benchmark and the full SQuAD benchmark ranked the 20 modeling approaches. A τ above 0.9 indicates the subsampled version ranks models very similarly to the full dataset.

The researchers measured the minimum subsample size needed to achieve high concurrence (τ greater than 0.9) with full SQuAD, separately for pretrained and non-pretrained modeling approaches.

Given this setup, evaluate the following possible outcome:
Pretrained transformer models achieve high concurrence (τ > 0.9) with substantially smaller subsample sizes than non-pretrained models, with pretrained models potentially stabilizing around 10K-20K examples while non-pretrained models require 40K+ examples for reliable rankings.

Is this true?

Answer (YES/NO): NO